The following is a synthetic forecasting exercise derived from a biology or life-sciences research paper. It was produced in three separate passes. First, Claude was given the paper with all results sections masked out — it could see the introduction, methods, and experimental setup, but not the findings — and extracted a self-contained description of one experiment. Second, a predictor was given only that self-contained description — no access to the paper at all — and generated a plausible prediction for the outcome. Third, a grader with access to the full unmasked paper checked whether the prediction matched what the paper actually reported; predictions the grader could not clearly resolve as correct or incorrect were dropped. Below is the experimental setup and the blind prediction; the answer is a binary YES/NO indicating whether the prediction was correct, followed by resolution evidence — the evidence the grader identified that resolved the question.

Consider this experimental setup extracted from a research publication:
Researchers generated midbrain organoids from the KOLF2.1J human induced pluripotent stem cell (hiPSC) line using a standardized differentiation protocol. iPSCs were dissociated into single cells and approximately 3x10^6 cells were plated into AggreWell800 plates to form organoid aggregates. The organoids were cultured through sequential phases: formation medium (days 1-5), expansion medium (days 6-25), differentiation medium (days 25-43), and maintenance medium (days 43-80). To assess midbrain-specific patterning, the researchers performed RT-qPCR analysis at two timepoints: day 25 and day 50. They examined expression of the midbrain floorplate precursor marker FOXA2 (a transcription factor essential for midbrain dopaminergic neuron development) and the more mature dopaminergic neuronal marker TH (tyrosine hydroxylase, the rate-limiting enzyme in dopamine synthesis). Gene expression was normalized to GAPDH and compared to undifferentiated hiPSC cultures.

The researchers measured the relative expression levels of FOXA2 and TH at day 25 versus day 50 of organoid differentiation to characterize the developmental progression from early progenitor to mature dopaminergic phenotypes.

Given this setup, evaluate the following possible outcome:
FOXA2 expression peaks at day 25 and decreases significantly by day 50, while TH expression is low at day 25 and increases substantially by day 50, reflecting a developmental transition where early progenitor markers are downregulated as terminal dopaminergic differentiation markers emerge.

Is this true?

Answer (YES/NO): NO